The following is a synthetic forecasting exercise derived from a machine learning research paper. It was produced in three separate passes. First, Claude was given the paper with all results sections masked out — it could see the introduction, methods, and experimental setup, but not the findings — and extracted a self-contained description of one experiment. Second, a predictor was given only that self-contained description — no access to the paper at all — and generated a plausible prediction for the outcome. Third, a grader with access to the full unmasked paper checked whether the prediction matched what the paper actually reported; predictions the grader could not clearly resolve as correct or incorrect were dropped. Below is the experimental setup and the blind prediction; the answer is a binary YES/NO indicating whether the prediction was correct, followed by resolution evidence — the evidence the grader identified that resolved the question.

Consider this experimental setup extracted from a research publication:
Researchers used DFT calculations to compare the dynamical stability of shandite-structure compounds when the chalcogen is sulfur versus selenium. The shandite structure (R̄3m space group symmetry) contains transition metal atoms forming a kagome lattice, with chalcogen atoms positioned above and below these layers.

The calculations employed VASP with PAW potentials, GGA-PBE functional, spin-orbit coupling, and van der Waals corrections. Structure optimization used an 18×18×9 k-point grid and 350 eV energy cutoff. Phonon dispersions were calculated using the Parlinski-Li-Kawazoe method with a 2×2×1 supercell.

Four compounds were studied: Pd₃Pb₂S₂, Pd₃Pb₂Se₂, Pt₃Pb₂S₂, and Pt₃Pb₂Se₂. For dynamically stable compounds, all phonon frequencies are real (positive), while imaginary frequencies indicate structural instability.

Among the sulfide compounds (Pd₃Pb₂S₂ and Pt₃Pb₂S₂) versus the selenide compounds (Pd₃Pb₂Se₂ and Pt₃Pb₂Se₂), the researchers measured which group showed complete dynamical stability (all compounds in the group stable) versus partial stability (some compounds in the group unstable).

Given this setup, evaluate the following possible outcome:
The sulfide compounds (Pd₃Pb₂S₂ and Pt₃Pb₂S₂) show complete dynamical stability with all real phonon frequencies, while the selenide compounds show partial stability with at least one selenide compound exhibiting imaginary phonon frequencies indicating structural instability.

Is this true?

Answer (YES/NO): NO